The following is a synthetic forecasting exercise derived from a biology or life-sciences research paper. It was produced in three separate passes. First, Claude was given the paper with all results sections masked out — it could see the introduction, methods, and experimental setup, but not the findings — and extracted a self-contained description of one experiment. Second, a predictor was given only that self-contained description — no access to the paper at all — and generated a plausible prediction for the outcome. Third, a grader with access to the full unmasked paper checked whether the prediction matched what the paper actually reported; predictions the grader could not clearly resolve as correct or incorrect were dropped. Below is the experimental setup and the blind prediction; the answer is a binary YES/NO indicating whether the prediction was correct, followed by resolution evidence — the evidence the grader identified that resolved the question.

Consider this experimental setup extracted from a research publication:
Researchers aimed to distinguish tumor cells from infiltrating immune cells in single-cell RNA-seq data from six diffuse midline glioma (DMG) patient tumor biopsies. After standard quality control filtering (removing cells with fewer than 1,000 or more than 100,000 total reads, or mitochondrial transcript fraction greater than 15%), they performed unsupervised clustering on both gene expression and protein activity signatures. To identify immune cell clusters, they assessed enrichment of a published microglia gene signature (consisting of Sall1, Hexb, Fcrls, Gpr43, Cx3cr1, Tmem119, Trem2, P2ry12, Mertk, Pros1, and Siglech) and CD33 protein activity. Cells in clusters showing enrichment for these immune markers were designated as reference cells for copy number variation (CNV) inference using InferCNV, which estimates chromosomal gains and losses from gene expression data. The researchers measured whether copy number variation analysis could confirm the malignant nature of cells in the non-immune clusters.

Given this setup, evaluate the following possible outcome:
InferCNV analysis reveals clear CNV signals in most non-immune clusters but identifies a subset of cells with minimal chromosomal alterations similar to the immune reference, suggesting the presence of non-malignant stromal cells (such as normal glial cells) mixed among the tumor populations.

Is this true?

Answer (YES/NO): NO